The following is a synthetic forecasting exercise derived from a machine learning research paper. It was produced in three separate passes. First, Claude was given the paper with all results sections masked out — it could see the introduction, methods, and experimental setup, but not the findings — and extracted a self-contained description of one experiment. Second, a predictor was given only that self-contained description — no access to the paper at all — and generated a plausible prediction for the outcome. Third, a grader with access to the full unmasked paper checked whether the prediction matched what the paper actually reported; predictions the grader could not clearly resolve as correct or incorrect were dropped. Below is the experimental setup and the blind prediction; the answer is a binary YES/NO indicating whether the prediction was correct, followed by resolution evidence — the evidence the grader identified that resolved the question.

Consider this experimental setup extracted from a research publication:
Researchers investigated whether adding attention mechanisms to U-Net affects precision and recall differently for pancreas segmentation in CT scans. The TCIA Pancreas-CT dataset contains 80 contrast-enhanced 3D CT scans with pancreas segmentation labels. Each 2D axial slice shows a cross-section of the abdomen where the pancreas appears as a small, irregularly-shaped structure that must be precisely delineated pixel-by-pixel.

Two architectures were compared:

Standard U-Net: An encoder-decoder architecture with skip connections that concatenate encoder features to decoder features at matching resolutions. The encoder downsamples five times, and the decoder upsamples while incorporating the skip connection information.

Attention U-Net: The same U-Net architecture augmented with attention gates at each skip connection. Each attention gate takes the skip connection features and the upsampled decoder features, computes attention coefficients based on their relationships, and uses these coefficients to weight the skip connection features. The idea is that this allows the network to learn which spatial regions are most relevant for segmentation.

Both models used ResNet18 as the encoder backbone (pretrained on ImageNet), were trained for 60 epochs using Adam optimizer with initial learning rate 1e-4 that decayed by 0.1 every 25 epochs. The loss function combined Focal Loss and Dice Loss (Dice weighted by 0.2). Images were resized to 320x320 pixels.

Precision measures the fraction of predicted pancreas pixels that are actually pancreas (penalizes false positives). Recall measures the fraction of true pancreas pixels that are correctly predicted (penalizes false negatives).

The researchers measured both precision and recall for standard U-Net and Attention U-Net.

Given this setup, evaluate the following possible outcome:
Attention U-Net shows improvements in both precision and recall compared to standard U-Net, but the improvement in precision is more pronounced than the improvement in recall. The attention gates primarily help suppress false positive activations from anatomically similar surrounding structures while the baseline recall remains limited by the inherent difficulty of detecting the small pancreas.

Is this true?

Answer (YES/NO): NO